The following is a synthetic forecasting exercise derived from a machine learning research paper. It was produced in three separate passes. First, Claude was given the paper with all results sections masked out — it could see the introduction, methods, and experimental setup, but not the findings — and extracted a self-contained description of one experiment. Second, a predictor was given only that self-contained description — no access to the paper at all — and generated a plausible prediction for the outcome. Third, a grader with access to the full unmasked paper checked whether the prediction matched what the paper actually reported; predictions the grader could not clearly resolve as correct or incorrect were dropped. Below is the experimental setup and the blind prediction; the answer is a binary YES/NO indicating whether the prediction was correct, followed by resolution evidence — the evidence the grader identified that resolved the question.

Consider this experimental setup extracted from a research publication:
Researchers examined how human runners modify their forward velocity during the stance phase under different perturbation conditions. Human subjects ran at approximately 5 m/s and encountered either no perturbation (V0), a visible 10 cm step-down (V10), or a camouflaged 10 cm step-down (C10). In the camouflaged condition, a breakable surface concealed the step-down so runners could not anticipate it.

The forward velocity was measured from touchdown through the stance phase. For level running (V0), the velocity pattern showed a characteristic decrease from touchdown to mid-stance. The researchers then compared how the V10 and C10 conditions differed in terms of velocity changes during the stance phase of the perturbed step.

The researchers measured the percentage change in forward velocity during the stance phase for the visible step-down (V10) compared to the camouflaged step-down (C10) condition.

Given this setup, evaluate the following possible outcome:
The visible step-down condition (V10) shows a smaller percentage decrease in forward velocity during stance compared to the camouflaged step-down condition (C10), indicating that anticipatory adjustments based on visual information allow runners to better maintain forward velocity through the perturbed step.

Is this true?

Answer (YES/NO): NO